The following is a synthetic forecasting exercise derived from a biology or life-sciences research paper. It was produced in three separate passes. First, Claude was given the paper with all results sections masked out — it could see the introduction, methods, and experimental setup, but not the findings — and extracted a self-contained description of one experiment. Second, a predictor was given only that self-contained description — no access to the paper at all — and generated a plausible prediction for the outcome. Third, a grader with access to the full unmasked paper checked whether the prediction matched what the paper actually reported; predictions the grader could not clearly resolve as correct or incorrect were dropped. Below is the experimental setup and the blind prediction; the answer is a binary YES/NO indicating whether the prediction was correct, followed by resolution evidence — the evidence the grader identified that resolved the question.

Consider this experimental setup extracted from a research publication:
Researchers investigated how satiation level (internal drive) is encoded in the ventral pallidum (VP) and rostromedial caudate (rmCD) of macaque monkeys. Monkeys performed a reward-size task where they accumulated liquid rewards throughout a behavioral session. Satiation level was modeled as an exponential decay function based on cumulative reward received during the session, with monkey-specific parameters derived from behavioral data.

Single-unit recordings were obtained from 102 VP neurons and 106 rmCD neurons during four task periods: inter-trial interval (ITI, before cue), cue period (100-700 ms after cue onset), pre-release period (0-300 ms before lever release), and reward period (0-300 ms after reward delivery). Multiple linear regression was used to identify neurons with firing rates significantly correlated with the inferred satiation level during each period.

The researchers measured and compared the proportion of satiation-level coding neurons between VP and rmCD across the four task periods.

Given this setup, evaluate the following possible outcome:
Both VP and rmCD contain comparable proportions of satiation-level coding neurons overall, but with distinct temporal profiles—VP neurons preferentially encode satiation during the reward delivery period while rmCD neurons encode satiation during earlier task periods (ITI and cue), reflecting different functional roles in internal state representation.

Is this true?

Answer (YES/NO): NO